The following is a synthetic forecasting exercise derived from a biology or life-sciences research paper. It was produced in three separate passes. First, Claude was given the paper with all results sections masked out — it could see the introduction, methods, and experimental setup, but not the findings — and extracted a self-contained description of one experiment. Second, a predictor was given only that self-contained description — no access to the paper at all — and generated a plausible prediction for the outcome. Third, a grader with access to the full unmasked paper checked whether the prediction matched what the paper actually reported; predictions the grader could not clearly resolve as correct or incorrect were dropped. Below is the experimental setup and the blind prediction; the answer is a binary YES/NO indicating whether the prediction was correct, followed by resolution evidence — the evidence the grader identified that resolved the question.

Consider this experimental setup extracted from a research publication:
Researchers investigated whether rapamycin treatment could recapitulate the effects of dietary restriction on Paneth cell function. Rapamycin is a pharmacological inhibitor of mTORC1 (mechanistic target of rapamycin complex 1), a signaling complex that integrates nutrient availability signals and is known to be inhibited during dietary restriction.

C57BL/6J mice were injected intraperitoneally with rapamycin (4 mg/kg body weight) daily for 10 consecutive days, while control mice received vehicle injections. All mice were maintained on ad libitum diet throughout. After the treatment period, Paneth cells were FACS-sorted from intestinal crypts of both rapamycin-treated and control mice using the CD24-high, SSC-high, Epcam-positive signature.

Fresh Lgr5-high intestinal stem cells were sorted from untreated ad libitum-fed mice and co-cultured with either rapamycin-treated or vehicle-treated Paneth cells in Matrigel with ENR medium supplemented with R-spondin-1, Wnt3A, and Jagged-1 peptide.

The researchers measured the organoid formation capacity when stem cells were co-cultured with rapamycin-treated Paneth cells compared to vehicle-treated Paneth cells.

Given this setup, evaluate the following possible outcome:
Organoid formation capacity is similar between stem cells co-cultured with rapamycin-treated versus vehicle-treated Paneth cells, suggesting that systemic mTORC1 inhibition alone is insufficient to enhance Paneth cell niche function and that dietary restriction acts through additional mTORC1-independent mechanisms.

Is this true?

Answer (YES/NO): NO